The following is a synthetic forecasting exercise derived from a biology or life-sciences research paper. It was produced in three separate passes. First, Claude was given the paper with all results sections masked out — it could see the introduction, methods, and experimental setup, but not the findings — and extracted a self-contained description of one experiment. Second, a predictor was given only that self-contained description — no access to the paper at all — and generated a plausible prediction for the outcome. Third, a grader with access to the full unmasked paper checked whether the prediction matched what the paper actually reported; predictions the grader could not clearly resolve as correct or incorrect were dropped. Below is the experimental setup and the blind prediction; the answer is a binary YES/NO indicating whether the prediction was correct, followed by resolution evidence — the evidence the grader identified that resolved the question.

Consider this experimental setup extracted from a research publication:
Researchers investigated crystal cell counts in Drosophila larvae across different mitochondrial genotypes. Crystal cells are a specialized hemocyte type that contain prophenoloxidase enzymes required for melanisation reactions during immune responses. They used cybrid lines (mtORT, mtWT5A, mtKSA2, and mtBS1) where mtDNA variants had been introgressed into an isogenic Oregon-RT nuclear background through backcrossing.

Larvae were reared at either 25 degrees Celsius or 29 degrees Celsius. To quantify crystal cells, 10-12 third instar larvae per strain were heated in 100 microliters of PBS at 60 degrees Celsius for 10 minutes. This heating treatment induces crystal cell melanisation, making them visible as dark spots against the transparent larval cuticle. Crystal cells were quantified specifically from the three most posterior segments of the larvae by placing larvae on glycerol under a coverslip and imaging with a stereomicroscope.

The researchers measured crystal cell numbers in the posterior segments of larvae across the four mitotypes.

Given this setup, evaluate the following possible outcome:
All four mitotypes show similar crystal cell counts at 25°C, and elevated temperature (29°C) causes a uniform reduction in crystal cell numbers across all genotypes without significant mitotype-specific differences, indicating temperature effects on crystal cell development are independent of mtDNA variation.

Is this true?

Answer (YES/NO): NO